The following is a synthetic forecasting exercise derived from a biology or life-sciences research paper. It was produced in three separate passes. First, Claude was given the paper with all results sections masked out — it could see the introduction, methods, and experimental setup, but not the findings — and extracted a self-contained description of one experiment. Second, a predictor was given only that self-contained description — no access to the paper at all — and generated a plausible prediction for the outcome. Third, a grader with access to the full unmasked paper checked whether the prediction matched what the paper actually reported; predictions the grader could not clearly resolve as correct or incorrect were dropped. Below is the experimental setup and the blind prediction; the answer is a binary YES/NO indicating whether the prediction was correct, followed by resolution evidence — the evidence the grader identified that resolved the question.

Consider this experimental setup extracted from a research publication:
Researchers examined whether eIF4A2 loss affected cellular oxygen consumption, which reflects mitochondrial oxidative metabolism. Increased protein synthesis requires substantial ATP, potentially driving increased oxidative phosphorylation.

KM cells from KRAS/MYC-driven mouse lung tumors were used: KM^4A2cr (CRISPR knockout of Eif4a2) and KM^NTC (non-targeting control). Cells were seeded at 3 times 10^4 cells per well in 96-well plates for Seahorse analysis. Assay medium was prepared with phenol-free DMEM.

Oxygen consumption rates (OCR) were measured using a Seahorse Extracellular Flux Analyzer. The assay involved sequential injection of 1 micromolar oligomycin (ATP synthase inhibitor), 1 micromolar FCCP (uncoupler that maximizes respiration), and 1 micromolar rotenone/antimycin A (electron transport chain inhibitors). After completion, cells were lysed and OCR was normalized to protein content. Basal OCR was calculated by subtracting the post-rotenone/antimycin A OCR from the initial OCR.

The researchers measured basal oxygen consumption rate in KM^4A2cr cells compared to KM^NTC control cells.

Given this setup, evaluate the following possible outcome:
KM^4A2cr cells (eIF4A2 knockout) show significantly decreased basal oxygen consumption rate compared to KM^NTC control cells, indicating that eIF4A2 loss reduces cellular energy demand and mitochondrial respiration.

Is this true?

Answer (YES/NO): NO